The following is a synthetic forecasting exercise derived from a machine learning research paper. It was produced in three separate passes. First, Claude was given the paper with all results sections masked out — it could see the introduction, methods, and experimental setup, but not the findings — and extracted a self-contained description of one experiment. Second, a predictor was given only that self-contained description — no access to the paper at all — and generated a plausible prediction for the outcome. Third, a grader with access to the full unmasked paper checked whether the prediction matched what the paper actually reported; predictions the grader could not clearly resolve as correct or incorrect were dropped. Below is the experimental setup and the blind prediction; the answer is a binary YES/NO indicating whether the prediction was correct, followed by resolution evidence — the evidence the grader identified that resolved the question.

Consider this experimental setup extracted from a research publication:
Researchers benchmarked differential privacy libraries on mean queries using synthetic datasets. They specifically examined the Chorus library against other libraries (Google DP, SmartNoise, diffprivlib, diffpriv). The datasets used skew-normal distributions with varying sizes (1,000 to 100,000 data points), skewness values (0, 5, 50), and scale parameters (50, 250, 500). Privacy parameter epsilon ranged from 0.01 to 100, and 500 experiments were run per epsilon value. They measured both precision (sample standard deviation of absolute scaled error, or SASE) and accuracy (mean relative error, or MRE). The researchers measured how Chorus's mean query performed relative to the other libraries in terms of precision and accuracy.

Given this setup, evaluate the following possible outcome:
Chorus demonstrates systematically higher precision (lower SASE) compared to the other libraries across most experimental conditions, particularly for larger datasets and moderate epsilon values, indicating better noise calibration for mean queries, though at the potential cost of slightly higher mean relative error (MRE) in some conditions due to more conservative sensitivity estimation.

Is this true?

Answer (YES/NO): NO